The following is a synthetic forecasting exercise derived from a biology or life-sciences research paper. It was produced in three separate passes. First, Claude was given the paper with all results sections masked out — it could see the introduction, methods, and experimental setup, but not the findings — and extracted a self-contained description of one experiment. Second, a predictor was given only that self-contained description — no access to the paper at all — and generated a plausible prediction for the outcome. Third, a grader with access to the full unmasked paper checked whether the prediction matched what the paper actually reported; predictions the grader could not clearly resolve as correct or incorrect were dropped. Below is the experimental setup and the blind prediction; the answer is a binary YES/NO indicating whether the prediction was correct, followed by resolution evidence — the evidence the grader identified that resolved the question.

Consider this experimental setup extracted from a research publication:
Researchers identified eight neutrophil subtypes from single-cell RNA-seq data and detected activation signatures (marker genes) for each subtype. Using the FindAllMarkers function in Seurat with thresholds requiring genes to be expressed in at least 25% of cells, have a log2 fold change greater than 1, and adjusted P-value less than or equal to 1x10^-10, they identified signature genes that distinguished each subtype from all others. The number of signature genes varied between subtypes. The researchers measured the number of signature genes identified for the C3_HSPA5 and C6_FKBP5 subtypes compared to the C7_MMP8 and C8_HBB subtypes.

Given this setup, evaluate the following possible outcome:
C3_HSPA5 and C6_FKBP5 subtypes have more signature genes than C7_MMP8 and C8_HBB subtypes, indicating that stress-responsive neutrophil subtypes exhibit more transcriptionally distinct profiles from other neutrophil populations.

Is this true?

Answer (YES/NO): NO